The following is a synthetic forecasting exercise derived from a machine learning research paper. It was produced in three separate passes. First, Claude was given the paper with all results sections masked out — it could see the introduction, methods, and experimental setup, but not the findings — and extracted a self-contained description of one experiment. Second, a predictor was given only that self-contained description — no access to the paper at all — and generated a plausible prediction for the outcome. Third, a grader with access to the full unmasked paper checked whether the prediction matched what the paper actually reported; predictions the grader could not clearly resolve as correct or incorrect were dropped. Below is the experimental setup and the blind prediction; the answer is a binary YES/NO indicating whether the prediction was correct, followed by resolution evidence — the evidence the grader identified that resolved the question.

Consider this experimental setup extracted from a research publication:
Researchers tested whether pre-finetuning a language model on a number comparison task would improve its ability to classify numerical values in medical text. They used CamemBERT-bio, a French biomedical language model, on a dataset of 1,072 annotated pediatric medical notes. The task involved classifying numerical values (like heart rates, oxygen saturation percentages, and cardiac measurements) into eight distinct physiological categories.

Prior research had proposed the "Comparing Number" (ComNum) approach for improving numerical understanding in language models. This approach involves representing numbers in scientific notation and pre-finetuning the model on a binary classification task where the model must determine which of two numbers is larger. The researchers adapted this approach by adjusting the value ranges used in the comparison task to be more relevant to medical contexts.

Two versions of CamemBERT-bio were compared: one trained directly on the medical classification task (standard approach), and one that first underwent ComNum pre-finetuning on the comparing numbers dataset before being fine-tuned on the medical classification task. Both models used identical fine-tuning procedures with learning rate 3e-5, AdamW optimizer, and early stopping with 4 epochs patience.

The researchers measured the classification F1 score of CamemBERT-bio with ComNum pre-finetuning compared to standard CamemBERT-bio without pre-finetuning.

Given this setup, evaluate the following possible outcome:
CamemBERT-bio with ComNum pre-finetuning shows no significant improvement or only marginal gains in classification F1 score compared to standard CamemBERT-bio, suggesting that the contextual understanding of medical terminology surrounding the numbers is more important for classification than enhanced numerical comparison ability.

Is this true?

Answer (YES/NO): NO